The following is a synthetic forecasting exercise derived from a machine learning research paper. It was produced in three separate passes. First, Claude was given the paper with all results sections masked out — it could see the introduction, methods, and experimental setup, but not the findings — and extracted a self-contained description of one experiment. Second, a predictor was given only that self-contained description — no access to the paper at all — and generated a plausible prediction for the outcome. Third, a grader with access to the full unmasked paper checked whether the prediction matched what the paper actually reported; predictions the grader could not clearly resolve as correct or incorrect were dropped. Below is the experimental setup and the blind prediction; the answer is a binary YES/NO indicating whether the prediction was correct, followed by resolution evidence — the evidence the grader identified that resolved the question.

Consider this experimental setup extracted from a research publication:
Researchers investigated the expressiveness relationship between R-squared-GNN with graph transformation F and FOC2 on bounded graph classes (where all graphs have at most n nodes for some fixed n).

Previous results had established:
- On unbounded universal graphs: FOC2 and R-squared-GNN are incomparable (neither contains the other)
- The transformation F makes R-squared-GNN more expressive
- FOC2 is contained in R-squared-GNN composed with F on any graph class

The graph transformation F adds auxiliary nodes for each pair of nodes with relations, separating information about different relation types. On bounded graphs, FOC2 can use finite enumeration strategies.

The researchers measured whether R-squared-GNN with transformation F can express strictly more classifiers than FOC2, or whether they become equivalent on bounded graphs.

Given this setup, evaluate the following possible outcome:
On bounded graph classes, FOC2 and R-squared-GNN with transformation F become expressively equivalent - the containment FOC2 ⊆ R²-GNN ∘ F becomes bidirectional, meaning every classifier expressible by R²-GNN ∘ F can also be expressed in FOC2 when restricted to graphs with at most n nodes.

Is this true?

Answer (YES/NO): YES